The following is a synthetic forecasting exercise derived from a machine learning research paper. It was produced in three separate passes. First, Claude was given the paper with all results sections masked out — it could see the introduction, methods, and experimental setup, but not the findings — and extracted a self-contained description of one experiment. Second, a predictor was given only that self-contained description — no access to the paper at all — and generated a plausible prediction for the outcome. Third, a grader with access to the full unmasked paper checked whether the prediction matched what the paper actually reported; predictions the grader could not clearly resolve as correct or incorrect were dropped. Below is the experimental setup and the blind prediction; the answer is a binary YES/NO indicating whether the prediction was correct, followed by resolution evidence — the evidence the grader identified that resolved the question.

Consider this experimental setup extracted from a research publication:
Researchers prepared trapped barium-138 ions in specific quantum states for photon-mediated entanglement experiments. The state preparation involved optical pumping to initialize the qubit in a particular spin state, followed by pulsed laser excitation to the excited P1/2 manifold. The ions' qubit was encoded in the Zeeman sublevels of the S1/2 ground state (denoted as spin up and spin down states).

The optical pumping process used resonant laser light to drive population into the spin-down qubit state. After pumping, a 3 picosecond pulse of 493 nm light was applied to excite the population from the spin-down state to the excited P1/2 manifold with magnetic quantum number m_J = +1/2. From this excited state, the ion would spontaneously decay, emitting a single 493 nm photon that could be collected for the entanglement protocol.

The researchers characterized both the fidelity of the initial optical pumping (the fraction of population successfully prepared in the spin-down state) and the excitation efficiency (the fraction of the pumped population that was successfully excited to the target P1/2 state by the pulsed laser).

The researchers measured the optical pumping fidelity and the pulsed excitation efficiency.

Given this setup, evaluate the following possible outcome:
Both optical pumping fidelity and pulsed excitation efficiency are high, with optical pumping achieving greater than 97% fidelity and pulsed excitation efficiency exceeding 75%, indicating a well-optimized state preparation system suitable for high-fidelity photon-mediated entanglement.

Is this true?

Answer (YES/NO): NO